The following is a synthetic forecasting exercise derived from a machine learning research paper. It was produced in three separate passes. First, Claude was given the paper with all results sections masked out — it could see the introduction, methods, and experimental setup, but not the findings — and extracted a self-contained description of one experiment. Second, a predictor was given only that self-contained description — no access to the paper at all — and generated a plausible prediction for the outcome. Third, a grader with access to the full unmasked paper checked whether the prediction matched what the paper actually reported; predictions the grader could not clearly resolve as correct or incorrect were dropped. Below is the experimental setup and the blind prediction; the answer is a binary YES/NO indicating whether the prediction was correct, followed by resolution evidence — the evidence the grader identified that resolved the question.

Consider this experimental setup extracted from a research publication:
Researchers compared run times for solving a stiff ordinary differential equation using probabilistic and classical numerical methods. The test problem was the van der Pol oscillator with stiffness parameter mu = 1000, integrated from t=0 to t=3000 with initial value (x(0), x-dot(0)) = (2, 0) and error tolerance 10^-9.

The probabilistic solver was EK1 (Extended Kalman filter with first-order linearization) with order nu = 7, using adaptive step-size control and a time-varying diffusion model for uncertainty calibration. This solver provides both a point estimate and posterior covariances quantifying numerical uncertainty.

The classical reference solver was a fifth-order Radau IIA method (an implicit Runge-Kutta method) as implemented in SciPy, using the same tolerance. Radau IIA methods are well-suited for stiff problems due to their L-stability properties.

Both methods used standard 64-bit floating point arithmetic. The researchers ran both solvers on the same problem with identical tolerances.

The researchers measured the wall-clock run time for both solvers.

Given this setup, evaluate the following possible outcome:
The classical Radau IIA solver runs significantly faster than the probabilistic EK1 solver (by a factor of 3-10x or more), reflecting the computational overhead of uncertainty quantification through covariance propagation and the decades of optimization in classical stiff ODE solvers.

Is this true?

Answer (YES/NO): NO